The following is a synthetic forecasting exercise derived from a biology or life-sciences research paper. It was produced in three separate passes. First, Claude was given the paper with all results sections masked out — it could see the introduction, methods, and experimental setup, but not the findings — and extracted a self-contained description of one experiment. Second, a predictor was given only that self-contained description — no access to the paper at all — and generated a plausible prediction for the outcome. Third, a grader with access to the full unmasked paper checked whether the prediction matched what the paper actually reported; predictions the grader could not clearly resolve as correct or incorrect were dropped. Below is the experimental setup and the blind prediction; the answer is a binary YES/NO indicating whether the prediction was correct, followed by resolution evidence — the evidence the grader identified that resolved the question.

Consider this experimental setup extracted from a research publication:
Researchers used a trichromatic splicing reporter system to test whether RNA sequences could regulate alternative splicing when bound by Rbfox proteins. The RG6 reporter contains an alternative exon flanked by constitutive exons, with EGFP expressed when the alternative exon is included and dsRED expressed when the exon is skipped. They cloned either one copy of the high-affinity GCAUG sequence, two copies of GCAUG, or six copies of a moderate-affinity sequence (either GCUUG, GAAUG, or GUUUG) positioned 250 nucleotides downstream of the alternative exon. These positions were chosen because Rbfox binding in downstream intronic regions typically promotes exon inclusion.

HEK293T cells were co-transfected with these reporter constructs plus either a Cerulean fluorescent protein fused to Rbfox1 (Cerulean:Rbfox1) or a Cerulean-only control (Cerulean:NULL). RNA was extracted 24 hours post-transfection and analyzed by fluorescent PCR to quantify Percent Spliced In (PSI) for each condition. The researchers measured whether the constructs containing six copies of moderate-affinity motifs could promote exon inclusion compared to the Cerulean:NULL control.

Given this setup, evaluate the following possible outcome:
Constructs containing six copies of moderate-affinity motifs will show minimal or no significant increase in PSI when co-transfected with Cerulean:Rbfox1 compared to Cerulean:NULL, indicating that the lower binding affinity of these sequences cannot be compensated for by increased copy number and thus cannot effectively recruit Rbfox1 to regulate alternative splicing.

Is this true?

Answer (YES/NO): NO